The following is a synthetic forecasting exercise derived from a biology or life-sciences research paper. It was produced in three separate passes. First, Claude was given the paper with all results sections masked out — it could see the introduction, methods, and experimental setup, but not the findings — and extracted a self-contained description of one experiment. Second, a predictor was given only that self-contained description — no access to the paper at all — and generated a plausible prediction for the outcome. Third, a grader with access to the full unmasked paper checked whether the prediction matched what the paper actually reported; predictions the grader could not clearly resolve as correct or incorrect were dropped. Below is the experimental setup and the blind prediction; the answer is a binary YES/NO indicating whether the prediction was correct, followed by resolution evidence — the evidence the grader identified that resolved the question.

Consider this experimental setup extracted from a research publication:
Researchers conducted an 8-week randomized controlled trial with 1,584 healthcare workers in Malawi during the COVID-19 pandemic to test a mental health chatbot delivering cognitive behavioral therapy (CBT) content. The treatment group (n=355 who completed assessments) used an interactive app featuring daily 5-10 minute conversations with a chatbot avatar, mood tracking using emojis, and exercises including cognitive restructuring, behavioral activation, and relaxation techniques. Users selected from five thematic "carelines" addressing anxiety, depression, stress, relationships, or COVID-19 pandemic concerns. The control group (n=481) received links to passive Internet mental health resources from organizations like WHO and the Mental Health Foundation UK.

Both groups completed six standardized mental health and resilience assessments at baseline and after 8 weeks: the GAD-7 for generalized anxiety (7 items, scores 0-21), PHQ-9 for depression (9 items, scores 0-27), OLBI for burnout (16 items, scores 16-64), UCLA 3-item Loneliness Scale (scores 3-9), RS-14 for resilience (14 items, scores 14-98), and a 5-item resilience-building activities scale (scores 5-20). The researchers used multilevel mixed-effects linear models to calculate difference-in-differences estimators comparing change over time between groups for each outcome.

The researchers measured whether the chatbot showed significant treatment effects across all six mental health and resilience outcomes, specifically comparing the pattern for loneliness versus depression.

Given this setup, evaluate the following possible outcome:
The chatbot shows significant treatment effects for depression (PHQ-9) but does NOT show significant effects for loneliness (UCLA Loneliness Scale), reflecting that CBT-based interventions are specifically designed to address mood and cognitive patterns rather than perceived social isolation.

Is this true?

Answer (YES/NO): YES